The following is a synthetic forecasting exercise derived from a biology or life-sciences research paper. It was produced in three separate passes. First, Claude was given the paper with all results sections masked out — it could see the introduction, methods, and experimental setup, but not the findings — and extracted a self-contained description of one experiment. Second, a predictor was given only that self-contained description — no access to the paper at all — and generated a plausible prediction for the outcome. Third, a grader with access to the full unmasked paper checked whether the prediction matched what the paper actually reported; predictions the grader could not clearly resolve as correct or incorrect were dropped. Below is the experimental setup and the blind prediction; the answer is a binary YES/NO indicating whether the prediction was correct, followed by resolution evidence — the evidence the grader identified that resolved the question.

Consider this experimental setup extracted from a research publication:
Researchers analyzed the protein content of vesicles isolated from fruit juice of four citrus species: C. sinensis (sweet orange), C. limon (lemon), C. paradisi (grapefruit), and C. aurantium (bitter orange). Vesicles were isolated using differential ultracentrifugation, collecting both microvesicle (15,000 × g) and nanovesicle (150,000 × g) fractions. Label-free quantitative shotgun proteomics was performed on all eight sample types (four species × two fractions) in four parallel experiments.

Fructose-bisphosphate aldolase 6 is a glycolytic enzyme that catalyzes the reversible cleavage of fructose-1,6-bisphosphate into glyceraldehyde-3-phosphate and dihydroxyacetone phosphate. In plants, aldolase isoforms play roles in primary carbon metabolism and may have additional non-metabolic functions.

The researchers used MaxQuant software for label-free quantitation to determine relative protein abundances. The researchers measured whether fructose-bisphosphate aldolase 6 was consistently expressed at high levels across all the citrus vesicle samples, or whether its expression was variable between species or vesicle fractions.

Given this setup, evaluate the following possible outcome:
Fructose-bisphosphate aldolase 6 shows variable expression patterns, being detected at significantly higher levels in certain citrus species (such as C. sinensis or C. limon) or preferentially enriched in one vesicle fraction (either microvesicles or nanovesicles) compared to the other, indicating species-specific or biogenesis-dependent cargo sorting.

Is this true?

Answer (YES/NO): NO